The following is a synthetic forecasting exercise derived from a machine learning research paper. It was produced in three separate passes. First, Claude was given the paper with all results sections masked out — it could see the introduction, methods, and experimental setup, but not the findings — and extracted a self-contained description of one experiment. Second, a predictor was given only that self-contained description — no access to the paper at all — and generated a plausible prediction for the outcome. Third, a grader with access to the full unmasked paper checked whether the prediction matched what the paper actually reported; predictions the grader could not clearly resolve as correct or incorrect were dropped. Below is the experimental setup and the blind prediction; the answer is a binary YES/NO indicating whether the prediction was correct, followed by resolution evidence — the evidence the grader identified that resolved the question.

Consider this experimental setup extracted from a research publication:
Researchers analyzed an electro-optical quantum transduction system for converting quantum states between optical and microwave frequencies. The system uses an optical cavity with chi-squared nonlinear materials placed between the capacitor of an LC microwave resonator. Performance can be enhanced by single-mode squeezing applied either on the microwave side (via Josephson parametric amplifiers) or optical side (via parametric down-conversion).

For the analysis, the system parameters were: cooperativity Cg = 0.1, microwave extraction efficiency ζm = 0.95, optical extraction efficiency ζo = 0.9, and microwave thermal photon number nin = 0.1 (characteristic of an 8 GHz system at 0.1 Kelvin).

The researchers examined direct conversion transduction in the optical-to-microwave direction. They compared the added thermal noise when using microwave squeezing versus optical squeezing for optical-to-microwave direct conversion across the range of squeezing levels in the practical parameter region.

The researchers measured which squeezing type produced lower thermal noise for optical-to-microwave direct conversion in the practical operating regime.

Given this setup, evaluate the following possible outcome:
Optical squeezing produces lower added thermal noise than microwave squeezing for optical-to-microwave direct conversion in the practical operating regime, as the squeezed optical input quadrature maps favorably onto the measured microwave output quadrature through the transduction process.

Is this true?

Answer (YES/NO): YES